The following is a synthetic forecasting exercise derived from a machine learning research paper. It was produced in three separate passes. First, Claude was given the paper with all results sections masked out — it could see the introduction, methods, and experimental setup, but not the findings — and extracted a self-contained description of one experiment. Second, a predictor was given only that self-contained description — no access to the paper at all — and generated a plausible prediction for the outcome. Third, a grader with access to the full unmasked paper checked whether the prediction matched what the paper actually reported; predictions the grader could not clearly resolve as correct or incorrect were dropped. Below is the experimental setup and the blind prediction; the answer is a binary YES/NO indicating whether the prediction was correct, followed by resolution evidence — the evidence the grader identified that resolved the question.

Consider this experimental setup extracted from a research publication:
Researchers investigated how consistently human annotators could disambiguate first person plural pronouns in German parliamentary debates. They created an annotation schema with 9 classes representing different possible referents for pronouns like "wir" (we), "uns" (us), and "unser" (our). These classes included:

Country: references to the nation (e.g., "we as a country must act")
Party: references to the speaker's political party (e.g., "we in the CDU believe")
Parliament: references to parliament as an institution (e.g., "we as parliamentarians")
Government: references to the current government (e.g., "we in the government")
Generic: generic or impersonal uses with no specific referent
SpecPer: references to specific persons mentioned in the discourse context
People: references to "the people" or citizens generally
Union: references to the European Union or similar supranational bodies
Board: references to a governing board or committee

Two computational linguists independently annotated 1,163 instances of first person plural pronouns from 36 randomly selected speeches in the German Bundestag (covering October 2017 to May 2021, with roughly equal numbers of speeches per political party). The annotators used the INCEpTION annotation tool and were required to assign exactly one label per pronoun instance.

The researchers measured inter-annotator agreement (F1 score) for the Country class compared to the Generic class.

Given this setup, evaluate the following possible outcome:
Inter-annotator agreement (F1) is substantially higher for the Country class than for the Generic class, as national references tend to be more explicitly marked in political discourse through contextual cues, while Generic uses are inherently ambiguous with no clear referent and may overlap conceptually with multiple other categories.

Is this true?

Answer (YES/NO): YES